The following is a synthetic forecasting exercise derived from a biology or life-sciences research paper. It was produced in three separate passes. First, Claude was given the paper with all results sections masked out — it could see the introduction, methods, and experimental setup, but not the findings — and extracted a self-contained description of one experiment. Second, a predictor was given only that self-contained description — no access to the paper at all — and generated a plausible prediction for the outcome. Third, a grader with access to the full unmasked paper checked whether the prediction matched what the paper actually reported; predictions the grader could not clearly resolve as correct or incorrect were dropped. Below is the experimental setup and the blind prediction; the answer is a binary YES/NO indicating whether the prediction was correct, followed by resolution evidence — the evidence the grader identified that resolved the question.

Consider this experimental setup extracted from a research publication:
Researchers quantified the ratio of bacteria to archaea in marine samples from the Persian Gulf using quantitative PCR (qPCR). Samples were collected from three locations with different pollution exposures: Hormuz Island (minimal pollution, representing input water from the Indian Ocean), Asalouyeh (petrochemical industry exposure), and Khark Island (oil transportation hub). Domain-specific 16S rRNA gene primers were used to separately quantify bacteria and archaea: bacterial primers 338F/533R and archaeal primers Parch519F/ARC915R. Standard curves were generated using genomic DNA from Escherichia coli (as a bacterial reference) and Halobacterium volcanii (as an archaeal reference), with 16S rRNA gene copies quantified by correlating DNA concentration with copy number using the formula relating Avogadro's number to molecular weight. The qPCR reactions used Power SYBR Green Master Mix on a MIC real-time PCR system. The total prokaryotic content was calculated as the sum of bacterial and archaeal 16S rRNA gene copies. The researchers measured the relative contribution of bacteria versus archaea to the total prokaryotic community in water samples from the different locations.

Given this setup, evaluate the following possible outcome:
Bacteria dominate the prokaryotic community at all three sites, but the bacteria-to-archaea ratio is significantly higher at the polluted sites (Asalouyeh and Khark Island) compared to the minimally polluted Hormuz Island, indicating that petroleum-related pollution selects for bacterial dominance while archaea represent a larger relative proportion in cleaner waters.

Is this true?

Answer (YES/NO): YES